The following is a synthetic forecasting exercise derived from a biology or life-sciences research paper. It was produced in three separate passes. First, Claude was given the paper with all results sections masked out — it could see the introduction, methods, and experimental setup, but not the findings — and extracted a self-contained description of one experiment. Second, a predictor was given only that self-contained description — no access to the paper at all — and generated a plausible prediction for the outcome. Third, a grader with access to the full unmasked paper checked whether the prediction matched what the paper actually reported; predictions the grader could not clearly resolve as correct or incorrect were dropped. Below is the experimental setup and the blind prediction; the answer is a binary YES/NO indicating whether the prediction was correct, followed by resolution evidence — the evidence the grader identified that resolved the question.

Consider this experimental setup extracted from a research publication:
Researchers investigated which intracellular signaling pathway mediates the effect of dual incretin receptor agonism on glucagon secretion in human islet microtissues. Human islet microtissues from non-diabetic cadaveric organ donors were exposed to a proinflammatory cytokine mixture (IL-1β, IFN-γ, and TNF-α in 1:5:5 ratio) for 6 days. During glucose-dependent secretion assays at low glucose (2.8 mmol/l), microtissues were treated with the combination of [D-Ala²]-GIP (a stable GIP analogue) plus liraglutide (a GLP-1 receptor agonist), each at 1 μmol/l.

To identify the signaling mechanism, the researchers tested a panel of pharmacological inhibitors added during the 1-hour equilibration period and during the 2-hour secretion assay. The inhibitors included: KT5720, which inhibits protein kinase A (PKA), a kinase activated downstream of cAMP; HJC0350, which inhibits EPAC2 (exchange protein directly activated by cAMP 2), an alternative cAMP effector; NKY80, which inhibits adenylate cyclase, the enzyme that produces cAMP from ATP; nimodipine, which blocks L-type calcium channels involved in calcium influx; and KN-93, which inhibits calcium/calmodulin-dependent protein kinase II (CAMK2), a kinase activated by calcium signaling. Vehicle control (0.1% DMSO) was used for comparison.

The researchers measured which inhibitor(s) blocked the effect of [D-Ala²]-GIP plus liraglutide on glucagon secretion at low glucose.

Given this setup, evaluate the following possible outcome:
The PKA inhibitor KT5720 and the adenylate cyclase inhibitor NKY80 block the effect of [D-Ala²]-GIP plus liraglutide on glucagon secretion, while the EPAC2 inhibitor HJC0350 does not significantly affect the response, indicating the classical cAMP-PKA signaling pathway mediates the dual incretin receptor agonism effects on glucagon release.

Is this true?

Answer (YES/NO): NO